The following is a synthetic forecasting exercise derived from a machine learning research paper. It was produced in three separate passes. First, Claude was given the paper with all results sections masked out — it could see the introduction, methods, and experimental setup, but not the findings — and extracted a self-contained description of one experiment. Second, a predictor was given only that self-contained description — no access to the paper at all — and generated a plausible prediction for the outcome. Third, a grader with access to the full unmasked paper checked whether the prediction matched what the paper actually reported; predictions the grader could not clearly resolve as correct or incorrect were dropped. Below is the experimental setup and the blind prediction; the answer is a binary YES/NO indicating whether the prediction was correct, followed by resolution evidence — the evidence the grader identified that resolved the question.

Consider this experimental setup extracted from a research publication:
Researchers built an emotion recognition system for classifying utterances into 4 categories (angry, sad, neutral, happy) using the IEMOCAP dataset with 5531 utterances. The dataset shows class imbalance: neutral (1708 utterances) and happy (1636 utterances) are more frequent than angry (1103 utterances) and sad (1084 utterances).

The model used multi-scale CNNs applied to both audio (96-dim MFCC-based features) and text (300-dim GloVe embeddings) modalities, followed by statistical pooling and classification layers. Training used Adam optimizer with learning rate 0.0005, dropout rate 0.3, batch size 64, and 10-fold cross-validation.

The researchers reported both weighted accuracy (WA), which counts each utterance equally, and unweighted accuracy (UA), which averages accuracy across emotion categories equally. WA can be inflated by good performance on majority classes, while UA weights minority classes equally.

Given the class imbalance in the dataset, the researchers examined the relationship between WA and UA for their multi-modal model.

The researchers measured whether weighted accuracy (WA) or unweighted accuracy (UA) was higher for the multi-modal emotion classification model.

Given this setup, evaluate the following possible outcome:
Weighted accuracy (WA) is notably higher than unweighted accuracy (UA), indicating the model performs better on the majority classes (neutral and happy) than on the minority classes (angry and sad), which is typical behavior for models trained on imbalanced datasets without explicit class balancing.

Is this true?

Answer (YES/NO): NO